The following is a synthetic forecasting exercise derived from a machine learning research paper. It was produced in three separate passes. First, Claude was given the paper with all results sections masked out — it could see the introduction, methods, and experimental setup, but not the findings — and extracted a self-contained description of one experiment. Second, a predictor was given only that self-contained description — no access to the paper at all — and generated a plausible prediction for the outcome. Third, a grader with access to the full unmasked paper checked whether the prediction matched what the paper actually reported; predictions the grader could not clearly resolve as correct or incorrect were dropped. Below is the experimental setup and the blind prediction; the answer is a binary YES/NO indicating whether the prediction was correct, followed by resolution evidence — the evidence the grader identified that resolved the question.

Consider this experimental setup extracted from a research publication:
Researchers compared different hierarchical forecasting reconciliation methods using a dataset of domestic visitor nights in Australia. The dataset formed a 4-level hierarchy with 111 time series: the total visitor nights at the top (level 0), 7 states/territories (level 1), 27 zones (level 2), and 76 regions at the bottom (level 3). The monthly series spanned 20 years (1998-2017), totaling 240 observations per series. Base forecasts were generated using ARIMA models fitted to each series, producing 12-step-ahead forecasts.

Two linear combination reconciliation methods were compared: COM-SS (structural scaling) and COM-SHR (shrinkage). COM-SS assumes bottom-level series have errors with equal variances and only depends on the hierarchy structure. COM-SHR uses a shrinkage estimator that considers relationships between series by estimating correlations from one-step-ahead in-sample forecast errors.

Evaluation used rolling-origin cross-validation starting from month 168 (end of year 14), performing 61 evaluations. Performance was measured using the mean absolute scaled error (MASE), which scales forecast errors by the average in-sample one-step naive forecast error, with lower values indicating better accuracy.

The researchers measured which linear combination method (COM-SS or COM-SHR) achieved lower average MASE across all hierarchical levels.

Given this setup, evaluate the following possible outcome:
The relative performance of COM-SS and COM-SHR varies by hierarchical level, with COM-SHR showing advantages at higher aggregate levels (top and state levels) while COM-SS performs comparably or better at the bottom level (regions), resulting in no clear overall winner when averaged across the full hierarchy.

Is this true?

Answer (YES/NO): NO